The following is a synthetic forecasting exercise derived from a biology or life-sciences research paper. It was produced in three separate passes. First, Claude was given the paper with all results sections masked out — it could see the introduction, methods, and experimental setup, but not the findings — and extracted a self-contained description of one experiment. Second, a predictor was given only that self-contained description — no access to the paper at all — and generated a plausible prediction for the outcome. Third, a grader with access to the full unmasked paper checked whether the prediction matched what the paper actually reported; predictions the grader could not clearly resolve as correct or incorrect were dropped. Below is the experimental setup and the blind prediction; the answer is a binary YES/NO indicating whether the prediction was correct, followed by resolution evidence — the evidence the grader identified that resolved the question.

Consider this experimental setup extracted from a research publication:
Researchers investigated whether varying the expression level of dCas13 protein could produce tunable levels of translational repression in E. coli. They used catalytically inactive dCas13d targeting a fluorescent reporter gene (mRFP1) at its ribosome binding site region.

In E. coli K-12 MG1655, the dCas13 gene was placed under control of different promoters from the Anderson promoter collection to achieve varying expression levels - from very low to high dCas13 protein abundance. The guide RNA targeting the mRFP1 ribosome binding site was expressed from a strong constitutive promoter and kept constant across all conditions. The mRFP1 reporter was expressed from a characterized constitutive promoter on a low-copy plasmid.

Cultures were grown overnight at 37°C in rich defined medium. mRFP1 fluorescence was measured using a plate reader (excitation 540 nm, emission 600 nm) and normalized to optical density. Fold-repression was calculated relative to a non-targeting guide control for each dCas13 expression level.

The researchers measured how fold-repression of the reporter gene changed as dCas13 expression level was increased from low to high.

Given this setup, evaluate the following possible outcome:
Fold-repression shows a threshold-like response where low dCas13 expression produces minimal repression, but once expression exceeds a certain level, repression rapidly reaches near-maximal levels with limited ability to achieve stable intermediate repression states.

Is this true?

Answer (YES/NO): NO